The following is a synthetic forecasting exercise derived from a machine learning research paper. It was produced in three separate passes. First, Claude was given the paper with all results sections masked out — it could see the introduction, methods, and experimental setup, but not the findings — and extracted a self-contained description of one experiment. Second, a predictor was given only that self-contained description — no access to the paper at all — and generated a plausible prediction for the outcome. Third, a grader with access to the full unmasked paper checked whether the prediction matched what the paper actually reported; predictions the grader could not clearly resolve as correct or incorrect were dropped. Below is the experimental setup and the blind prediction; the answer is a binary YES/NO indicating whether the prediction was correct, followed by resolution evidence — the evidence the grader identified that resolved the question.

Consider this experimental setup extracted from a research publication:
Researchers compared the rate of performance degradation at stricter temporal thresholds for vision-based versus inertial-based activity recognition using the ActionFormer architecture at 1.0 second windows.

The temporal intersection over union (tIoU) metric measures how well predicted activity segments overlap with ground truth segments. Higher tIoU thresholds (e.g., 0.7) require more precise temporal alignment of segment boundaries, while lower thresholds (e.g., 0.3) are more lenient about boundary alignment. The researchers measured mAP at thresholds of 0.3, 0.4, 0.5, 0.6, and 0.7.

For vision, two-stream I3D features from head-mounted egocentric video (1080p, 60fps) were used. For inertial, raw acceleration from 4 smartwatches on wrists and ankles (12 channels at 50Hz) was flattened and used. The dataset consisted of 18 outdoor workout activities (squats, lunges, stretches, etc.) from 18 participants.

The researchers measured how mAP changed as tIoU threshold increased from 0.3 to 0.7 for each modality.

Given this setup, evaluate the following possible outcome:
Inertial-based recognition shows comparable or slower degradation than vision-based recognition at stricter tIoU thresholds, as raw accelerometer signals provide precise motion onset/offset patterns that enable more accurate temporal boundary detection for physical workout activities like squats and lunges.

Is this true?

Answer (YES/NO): NO